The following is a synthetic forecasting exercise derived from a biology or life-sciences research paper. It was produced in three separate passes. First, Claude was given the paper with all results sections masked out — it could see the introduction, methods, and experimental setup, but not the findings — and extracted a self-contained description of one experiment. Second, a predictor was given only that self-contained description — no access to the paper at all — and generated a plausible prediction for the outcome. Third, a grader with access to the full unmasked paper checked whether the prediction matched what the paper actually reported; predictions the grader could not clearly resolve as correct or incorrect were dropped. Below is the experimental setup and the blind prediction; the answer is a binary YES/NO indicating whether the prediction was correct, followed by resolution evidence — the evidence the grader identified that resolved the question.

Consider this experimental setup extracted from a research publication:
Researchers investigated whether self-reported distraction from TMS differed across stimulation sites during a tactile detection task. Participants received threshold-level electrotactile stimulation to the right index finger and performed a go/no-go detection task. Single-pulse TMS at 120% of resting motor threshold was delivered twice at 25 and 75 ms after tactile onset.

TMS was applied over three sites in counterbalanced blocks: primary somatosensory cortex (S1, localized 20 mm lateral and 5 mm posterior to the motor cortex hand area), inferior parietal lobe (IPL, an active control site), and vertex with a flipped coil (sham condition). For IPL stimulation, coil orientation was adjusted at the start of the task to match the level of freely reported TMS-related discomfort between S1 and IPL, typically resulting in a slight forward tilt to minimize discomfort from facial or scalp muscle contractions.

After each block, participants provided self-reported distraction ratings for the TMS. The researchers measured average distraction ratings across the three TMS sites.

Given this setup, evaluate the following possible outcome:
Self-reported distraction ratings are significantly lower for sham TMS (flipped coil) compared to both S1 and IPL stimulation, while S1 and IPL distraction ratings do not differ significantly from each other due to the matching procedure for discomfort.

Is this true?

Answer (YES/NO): NO